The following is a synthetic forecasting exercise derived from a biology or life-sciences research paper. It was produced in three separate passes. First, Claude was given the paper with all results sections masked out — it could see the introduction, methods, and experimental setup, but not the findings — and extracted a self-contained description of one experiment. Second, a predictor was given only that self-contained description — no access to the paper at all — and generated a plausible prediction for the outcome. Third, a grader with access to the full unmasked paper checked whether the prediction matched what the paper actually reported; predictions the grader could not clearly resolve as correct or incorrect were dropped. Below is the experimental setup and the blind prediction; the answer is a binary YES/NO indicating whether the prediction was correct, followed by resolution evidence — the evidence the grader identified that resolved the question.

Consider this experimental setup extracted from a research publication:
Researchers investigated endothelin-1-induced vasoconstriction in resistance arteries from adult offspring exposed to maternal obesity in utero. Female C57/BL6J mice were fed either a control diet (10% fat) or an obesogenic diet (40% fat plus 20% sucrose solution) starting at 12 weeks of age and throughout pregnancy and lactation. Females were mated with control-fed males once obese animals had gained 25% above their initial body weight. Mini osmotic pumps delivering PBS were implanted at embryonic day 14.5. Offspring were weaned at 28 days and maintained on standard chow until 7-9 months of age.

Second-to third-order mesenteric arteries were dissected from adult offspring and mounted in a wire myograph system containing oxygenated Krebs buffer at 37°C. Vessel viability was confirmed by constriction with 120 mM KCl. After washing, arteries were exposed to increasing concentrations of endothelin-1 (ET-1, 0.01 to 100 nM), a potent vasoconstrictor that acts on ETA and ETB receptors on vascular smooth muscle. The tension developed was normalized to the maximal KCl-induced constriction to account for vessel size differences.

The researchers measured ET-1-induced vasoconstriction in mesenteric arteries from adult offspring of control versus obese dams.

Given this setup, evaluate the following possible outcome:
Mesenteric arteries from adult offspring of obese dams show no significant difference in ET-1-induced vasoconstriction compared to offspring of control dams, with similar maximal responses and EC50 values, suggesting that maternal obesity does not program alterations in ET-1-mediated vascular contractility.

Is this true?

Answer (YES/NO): YES